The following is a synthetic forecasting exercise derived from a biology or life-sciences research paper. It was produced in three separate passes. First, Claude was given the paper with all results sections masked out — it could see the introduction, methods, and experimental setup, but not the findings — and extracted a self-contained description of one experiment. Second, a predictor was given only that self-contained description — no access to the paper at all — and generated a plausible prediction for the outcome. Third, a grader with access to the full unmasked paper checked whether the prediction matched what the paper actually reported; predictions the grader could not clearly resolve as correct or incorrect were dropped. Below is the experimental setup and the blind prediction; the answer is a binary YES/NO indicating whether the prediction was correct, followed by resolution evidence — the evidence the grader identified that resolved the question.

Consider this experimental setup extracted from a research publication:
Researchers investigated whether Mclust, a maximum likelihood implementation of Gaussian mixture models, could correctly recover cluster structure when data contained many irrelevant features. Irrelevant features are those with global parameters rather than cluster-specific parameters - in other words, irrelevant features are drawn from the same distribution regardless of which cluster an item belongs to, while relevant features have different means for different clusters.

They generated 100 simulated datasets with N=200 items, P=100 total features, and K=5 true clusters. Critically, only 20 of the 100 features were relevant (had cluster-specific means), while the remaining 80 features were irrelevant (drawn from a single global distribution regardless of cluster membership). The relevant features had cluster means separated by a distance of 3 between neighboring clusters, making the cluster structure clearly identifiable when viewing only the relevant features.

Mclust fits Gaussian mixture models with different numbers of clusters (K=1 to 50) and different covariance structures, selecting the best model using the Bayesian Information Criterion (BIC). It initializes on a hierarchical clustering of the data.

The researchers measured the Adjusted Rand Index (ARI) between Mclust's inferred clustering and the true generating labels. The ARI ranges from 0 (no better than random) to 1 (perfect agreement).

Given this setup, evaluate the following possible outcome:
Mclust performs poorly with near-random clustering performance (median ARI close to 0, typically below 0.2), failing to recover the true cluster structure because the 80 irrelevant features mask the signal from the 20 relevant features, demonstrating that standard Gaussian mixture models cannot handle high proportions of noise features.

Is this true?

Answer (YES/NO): YES